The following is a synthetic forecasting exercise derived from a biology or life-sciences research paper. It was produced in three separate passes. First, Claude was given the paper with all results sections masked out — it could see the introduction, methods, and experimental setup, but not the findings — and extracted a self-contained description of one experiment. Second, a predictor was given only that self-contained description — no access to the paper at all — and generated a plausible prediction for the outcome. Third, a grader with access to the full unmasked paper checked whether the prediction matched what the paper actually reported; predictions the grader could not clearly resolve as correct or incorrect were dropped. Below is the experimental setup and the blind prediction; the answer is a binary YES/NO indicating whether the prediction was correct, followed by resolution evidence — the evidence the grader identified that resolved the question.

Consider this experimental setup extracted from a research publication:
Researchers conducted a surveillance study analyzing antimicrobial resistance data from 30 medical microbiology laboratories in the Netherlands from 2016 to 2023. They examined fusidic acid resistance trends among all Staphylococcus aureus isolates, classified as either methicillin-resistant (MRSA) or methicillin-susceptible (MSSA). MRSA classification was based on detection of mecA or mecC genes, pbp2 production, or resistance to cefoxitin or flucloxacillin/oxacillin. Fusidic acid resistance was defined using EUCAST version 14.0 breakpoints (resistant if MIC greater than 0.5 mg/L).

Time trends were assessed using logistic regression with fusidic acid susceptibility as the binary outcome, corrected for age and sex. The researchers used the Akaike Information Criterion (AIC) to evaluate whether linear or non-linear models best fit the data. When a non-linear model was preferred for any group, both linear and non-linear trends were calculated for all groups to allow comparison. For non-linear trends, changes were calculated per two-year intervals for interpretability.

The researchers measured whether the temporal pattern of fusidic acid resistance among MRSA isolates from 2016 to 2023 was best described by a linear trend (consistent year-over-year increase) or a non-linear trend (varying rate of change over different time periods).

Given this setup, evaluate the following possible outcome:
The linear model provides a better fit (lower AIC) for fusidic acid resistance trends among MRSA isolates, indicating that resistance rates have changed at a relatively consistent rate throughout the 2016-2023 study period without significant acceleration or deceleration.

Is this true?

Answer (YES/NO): NO